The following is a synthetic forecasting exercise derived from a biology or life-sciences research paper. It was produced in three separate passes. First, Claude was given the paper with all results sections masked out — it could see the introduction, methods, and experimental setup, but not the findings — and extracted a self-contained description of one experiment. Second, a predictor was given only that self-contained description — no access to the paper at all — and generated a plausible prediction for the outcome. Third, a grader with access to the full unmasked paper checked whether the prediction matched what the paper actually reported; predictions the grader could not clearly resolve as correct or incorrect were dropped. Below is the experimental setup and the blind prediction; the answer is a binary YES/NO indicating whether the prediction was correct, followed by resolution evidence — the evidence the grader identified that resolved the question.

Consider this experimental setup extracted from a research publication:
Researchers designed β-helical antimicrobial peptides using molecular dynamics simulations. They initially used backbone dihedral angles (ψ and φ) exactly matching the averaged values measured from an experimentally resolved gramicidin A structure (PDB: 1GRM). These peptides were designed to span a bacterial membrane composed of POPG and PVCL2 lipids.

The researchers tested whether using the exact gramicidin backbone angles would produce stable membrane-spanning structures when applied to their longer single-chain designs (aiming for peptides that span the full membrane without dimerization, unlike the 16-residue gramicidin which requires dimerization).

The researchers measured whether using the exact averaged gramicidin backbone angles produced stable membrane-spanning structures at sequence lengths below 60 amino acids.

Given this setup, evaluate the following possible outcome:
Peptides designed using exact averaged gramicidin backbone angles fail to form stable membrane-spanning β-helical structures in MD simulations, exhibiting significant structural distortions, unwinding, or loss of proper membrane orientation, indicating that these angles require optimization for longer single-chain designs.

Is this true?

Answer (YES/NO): YES